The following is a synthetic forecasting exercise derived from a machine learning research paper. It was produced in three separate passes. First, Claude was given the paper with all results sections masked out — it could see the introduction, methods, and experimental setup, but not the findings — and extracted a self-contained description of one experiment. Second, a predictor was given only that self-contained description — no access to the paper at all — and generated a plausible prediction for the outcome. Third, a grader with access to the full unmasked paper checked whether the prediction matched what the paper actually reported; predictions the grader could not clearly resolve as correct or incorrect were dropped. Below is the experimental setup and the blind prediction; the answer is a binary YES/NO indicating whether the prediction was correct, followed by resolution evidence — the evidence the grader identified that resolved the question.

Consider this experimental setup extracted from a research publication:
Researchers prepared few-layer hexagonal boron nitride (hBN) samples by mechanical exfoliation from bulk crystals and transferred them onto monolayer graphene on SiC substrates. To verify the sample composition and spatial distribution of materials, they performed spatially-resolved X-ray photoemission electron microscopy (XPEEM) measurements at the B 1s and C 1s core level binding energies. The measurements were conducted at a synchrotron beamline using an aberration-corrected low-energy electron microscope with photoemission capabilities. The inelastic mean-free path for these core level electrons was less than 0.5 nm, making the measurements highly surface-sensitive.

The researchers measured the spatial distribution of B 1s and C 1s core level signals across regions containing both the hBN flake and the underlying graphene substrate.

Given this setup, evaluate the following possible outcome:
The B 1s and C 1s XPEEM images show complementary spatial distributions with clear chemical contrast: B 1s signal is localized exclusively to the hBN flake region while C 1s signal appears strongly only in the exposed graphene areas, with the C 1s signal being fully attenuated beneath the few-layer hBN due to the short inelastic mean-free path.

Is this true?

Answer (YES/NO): NO